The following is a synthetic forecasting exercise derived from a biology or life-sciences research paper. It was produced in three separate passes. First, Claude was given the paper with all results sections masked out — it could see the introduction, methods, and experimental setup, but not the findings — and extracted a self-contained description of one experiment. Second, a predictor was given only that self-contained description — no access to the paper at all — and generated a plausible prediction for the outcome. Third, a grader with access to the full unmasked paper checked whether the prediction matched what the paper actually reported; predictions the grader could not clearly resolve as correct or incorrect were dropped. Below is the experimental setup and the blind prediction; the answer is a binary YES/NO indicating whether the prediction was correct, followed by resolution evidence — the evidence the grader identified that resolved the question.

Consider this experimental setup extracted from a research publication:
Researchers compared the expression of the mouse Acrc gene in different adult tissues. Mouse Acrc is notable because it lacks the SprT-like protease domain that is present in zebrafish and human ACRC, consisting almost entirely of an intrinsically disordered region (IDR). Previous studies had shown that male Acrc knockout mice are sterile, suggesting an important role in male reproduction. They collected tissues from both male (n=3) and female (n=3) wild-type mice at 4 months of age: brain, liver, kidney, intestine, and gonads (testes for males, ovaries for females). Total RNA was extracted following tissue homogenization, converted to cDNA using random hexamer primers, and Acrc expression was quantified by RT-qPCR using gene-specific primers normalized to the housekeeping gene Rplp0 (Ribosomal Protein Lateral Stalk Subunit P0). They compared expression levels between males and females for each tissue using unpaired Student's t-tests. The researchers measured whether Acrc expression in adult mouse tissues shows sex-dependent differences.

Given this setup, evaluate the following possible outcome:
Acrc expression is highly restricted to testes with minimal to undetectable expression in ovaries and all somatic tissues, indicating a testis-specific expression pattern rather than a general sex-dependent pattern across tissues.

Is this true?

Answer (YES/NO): NO